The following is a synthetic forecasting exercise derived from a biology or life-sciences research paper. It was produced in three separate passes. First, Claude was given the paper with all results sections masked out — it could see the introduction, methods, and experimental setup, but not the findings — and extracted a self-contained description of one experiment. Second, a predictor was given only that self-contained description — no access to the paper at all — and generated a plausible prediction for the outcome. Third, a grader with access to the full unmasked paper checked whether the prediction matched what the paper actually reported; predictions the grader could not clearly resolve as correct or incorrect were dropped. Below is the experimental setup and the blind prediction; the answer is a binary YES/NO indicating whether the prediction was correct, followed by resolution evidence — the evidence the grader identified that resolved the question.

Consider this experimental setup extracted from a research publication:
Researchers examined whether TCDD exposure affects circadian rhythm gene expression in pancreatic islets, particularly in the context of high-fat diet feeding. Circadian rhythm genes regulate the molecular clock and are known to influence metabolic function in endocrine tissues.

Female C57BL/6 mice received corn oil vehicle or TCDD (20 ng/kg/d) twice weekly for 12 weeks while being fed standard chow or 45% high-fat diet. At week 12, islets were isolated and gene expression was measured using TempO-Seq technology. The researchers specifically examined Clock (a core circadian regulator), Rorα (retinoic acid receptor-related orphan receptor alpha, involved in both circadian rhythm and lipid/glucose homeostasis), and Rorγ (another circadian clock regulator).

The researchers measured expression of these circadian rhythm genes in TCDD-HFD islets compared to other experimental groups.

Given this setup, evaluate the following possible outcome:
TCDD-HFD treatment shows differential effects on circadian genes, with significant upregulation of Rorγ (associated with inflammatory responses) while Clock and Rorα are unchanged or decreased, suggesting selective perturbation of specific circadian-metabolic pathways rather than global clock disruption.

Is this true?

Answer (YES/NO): NO